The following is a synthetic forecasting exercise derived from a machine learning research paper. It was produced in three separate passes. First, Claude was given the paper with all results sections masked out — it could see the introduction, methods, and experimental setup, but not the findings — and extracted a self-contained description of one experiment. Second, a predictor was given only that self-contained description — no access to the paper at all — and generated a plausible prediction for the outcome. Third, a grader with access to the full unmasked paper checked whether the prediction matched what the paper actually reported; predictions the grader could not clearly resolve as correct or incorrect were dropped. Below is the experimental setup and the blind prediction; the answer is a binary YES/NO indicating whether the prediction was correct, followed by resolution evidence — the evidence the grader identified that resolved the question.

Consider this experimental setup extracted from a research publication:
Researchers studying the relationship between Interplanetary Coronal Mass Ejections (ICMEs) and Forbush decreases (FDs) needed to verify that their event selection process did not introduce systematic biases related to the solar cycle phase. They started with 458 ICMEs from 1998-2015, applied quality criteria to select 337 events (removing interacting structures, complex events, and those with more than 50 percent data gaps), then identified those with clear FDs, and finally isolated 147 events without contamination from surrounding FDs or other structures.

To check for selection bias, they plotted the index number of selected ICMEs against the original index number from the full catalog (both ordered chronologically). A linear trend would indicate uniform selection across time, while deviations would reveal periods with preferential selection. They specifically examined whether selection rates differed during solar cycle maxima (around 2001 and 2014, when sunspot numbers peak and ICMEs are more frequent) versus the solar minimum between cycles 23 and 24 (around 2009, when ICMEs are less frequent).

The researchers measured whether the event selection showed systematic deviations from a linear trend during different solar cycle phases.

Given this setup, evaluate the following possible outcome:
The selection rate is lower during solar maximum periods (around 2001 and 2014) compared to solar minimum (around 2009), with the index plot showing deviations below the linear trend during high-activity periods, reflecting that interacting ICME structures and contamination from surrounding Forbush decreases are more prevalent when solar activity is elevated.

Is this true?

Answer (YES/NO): NO